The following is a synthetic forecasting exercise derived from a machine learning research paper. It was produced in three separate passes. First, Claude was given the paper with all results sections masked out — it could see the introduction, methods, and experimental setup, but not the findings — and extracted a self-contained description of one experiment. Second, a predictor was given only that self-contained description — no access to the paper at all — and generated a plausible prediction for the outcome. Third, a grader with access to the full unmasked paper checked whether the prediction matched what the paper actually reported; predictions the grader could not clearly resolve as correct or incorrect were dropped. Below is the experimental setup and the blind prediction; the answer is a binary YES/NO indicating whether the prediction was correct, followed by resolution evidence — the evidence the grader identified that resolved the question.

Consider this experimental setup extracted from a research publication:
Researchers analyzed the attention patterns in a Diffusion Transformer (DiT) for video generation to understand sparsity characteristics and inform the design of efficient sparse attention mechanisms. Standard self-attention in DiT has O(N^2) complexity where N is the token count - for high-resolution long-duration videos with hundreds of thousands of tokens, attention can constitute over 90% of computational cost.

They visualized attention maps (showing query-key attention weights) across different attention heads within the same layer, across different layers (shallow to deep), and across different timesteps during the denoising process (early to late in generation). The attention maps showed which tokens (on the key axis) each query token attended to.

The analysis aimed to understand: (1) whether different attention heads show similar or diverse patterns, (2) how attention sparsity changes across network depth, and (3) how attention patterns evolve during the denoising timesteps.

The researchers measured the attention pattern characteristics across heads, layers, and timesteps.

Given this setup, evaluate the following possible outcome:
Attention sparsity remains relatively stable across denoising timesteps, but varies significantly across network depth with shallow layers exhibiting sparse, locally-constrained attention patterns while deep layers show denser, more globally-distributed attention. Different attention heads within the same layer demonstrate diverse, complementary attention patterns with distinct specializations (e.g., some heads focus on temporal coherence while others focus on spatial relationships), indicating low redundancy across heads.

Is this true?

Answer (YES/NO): NO